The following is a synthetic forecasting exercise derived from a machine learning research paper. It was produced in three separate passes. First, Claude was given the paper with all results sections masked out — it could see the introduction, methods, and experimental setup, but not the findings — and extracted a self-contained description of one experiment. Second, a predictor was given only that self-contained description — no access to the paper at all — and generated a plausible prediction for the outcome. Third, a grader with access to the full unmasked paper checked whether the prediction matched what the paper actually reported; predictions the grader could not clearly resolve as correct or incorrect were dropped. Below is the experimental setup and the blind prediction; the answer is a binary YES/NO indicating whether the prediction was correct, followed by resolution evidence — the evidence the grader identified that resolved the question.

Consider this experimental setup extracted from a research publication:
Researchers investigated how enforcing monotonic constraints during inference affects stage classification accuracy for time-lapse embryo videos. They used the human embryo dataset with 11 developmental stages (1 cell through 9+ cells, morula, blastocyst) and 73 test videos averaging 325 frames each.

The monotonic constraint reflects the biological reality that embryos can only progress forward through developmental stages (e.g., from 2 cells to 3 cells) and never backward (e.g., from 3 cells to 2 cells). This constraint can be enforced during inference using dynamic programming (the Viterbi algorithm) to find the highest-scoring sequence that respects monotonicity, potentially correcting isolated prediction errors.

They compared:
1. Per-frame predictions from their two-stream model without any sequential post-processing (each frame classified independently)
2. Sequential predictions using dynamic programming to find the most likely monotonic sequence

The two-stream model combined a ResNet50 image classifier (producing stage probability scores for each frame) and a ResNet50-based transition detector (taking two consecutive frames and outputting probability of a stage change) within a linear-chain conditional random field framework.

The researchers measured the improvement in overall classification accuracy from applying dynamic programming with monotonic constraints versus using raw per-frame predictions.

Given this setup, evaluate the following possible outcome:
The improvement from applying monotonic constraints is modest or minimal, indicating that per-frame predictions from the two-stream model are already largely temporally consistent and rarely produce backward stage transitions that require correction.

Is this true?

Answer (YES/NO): NO